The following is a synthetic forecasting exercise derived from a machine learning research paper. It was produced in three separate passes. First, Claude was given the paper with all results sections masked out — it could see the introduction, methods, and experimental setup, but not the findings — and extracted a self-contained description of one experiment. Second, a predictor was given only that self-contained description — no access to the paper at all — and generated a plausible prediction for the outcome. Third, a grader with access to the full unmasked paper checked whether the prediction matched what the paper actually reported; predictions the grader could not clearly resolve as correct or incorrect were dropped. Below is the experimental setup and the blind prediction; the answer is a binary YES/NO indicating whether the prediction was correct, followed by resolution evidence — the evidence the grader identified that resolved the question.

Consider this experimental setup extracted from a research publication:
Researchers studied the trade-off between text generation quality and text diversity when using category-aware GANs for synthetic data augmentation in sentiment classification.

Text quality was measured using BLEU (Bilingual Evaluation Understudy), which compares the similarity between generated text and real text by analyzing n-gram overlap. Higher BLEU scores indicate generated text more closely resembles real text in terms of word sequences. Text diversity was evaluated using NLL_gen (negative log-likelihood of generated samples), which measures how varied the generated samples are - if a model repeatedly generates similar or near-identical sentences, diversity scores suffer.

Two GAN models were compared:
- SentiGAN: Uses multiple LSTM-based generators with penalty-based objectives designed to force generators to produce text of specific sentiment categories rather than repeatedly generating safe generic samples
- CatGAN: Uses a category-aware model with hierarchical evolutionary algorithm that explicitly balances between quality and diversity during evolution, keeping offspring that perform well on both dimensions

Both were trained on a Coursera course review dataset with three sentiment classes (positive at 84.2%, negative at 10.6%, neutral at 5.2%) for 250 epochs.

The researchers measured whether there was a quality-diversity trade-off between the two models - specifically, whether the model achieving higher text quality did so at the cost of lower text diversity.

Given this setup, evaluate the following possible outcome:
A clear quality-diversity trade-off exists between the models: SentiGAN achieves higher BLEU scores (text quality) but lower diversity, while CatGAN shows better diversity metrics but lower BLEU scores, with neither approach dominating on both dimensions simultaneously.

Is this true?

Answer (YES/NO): NO